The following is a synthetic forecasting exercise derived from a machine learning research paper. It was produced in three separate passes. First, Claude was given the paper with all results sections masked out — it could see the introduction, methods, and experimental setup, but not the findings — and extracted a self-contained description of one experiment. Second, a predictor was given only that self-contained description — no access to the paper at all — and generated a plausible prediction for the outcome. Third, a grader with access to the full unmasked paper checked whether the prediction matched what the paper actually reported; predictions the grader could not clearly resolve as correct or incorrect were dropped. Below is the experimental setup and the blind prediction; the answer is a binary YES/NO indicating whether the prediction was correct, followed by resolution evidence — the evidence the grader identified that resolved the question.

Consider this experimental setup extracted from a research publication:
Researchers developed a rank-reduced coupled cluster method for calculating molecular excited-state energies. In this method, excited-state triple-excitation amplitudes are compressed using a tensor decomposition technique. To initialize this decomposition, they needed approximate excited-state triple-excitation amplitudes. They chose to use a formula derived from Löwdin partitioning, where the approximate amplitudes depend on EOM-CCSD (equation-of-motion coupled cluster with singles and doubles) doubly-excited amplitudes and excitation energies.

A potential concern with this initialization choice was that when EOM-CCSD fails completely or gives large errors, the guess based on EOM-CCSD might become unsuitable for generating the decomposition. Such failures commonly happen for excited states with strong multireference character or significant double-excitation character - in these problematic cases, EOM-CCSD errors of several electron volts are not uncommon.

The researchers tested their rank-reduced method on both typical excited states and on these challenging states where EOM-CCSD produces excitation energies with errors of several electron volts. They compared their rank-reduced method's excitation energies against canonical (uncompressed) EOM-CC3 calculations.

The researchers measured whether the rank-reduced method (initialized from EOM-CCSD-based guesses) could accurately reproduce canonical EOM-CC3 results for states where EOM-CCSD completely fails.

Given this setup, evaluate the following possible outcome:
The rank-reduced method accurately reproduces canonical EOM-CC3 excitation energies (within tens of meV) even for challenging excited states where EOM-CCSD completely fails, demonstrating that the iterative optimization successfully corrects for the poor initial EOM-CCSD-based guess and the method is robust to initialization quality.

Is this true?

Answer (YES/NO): YES